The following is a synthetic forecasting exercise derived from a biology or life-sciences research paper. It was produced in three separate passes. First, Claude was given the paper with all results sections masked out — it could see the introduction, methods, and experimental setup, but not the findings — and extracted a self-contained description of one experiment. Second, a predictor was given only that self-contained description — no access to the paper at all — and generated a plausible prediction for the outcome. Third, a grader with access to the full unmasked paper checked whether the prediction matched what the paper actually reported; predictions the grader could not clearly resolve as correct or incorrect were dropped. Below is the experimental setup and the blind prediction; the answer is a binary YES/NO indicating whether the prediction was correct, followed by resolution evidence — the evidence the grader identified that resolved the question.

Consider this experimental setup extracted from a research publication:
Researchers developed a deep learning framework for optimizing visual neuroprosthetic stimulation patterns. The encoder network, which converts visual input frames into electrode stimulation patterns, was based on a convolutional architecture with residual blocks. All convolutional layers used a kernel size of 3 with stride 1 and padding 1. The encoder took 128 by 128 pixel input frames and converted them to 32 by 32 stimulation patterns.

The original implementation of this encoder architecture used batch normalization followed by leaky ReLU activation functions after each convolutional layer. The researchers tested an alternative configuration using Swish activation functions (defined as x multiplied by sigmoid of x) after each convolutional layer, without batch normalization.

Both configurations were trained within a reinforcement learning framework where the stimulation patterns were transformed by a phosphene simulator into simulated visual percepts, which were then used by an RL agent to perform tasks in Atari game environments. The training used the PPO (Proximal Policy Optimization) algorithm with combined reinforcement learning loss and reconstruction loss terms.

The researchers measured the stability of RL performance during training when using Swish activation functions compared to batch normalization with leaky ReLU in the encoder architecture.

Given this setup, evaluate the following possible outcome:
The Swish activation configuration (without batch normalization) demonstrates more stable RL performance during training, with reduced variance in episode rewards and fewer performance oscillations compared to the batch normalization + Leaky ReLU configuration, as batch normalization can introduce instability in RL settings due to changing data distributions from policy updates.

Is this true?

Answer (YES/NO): YES